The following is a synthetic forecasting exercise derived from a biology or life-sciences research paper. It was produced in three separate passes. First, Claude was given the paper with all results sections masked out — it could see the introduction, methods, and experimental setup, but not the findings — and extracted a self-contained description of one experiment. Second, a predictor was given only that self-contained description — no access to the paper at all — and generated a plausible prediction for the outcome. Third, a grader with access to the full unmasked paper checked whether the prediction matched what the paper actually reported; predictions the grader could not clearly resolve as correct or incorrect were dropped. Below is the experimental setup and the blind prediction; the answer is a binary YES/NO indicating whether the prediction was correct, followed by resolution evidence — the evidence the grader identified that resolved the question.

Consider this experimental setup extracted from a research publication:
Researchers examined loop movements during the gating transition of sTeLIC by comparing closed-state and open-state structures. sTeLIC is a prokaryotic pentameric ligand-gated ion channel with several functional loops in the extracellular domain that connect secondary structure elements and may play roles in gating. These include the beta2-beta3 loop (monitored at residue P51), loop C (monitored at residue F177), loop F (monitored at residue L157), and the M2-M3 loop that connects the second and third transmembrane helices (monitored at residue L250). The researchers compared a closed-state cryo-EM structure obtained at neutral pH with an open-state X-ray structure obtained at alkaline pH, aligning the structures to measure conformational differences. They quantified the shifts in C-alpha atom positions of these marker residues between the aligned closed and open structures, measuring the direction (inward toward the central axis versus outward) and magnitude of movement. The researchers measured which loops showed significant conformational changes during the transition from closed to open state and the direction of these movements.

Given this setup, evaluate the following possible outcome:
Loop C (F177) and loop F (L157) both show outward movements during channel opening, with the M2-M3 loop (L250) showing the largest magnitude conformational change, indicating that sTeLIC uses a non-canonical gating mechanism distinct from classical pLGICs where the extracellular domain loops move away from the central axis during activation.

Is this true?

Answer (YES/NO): NO